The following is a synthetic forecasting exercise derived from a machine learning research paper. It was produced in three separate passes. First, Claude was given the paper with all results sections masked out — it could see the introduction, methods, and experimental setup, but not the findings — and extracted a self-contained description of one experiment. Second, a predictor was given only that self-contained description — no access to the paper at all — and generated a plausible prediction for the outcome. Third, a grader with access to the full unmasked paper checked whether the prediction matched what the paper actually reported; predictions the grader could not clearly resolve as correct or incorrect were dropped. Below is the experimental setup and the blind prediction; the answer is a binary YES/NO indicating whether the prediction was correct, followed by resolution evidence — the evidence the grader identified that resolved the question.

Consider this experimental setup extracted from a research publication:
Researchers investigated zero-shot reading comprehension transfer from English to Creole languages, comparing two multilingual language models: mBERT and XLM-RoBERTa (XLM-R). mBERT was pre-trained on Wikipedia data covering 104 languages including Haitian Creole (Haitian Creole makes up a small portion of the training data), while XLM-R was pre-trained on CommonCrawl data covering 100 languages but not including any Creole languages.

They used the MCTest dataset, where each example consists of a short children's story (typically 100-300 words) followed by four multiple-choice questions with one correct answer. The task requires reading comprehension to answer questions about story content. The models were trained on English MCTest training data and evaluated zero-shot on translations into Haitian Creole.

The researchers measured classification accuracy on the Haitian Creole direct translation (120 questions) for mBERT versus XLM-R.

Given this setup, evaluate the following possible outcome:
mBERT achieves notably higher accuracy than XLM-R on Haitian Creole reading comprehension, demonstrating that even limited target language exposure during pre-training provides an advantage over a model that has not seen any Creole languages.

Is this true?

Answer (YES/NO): YES